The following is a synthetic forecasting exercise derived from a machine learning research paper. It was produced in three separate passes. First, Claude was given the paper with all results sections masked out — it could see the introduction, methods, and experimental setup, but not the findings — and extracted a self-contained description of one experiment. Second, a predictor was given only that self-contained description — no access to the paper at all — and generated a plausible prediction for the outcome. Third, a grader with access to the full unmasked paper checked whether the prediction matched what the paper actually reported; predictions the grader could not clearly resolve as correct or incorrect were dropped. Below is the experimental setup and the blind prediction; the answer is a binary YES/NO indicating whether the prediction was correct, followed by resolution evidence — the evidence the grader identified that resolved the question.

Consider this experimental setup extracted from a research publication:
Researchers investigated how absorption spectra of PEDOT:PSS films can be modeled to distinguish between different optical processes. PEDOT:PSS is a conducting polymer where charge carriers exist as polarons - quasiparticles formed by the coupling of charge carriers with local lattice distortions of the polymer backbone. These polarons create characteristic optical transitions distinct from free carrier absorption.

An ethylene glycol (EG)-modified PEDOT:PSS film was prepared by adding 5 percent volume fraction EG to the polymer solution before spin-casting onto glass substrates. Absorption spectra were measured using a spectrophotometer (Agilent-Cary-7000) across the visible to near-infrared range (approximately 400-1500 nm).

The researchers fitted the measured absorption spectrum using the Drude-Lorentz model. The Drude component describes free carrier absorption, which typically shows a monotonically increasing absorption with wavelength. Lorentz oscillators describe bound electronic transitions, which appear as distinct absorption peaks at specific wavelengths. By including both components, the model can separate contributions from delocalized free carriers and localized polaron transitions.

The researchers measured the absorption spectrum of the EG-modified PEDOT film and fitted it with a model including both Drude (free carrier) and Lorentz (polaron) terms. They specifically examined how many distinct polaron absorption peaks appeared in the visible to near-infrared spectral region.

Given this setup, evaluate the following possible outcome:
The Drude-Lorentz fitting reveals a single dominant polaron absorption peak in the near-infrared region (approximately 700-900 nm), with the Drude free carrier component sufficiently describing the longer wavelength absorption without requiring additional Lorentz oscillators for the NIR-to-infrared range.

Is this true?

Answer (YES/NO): NO